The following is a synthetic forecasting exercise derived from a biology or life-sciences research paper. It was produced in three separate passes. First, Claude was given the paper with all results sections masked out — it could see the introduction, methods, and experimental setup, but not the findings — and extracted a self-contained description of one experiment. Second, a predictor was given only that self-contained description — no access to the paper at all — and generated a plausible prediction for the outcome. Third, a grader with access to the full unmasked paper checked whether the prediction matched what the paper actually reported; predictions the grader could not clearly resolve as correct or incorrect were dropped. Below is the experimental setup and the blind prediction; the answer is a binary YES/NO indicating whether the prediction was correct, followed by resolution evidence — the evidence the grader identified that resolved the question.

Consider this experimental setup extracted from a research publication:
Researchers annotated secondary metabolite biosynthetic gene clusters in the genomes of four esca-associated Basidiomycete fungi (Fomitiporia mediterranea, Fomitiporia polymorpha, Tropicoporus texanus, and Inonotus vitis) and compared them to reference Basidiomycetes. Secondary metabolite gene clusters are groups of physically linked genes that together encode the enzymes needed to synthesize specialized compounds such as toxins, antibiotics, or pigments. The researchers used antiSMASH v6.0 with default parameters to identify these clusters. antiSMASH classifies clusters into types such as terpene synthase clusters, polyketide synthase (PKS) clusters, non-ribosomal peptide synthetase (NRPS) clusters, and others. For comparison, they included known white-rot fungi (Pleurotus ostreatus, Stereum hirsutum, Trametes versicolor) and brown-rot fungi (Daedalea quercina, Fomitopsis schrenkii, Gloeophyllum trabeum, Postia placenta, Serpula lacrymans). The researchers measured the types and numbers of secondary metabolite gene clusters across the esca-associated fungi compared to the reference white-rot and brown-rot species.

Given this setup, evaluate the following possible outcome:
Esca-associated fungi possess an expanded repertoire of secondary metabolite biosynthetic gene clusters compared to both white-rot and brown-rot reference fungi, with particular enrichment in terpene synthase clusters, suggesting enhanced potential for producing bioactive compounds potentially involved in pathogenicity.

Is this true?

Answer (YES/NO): NO